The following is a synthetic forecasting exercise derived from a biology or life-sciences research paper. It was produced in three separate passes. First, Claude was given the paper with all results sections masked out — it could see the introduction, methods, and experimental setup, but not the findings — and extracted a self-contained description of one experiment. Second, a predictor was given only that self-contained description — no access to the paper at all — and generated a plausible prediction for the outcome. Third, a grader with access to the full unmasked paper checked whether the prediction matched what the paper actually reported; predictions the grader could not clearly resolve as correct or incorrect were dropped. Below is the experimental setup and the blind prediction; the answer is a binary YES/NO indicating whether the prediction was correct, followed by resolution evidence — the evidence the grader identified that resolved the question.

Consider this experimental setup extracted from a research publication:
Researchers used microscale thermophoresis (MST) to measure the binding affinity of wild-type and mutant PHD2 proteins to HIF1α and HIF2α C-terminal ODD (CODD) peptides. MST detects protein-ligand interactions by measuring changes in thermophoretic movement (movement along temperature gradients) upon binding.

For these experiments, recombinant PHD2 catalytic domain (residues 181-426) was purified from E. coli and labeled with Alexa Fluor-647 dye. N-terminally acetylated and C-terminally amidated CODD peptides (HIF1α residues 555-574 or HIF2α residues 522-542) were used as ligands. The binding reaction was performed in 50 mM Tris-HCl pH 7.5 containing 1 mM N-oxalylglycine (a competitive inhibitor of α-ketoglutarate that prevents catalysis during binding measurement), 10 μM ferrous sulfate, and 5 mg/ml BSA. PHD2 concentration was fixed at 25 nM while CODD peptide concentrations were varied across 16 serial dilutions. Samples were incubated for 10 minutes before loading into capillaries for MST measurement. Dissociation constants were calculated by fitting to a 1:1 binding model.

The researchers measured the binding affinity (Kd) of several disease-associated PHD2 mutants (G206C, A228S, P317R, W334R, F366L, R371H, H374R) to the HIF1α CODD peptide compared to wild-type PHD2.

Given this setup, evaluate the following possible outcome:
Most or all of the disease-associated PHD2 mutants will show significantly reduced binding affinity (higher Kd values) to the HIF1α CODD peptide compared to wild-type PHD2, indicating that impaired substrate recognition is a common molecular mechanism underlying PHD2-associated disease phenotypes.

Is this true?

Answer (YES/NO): NO